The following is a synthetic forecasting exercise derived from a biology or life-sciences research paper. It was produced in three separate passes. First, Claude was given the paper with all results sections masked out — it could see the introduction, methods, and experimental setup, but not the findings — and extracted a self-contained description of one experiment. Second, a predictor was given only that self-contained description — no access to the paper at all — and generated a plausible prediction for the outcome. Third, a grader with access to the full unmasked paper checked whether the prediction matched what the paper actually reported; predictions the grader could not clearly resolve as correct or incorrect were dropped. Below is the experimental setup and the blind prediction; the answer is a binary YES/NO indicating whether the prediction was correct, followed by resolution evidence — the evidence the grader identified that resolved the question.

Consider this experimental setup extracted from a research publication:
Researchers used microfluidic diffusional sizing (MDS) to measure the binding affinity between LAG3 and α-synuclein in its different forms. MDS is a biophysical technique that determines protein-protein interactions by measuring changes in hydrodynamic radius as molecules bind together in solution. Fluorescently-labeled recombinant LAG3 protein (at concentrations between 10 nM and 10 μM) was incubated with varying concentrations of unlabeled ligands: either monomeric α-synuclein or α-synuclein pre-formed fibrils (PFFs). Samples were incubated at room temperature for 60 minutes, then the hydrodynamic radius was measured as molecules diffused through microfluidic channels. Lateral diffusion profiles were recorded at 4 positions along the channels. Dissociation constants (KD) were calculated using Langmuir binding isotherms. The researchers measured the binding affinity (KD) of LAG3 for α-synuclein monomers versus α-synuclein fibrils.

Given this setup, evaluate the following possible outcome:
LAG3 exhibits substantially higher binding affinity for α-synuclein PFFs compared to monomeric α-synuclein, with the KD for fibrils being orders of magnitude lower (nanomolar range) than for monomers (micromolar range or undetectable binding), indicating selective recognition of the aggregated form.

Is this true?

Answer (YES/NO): NO